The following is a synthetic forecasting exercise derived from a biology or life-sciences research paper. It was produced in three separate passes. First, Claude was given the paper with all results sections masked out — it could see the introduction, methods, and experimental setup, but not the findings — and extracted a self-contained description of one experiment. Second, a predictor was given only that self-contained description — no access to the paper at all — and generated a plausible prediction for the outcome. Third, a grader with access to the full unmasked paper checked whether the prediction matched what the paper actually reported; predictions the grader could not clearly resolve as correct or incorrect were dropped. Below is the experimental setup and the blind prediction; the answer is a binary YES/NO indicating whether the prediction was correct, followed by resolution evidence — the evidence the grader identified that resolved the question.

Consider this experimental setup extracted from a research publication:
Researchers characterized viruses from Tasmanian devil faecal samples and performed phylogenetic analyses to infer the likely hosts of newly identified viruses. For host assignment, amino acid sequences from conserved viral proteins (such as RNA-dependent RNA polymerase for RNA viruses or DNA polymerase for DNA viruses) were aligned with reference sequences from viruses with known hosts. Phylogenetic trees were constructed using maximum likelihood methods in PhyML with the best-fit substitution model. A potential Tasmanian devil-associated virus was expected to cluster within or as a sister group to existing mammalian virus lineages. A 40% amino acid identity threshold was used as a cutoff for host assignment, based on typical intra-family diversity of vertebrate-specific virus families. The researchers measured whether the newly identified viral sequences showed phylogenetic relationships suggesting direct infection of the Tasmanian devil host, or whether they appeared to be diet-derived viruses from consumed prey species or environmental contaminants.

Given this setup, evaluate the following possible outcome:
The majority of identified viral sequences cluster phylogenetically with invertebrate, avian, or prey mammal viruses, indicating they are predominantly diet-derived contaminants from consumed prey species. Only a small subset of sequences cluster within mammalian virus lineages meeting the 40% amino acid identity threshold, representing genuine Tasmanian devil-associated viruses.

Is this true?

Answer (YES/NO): NO